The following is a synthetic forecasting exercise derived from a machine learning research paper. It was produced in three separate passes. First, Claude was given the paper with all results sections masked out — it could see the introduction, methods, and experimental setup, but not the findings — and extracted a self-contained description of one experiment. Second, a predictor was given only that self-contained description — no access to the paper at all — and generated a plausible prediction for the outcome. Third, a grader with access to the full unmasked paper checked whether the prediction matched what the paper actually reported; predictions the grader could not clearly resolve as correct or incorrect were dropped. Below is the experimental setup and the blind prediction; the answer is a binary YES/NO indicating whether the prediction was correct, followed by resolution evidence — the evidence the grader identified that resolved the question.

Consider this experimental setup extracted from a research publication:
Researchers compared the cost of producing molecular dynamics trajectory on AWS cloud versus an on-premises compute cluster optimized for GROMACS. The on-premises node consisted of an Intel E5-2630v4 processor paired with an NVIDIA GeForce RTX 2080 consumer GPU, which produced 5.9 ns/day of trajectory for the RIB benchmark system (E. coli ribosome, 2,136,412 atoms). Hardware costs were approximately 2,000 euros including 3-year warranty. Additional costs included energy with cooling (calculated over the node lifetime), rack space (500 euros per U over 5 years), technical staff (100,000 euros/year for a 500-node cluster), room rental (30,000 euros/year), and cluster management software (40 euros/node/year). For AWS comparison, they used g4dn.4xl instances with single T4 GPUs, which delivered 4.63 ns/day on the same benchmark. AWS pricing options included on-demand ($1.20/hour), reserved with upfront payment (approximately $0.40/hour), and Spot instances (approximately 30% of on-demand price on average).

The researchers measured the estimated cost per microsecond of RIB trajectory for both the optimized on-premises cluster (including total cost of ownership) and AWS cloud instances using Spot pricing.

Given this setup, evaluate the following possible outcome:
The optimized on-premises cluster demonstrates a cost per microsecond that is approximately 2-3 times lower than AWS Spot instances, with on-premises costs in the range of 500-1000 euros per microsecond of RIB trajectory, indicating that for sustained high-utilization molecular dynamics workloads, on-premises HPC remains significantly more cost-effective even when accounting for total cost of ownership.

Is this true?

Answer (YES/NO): NO